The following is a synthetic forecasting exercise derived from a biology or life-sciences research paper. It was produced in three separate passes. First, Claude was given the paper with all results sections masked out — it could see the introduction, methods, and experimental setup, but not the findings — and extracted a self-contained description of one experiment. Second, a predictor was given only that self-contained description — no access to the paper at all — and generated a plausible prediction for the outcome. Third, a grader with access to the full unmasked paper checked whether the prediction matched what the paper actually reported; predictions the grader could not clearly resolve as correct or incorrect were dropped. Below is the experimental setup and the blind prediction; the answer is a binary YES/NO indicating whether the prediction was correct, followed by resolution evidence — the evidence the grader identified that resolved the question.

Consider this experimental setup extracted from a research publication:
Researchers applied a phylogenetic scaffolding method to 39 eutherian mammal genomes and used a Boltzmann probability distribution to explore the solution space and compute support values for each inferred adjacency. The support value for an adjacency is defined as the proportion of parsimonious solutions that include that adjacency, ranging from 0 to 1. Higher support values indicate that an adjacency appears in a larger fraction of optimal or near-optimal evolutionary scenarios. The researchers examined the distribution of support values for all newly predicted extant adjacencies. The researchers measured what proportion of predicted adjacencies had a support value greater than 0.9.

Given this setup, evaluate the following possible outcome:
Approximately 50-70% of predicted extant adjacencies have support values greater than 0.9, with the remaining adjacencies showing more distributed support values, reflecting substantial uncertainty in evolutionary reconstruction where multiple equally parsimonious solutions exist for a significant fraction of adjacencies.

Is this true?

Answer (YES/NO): NO